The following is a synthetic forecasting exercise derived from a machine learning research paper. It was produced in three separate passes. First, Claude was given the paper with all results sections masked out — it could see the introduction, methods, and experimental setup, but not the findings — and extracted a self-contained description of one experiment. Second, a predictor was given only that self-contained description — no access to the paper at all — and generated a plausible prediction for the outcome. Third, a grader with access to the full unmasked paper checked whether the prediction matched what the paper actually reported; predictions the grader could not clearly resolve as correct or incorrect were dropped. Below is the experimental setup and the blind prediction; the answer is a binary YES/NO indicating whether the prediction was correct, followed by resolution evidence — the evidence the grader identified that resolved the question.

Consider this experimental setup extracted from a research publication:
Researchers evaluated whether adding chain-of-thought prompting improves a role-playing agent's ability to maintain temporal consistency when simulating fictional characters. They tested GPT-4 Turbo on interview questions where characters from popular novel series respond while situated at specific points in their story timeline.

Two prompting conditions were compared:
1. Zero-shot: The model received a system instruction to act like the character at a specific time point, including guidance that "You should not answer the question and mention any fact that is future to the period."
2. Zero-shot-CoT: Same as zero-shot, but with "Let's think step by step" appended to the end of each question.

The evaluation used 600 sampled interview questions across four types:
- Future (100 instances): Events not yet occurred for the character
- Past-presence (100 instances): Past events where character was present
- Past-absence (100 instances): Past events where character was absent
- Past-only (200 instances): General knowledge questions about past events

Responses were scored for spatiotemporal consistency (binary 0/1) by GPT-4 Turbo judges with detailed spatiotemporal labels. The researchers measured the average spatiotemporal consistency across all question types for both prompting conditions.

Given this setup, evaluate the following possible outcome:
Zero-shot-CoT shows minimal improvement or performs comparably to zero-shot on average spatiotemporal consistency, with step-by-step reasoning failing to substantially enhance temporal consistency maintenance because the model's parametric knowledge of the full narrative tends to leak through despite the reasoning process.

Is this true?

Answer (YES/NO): YES